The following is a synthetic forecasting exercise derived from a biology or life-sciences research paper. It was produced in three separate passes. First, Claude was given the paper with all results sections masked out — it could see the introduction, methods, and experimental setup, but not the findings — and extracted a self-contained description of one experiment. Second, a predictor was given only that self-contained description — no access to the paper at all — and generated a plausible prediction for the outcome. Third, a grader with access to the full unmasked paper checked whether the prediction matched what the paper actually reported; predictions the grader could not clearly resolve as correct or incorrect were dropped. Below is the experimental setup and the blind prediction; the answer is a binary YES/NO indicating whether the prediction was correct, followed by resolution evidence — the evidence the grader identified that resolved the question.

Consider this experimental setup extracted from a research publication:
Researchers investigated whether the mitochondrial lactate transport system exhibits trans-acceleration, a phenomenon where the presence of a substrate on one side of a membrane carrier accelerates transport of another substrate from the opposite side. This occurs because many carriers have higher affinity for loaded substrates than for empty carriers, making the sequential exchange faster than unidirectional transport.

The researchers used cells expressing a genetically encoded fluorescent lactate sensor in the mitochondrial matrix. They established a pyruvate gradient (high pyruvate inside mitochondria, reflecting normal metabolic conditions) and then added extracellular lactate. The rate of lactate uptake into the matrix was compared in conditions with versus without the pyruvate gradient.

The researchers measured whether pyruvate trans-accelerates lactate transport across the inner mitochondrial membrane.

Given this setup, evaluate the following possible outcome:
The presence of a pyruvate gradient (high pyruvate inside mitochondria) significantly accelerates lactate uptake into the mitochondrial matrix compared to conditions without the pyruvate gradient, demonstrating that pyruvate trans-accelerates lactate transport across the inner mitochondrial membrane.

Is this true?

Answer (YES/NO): YES